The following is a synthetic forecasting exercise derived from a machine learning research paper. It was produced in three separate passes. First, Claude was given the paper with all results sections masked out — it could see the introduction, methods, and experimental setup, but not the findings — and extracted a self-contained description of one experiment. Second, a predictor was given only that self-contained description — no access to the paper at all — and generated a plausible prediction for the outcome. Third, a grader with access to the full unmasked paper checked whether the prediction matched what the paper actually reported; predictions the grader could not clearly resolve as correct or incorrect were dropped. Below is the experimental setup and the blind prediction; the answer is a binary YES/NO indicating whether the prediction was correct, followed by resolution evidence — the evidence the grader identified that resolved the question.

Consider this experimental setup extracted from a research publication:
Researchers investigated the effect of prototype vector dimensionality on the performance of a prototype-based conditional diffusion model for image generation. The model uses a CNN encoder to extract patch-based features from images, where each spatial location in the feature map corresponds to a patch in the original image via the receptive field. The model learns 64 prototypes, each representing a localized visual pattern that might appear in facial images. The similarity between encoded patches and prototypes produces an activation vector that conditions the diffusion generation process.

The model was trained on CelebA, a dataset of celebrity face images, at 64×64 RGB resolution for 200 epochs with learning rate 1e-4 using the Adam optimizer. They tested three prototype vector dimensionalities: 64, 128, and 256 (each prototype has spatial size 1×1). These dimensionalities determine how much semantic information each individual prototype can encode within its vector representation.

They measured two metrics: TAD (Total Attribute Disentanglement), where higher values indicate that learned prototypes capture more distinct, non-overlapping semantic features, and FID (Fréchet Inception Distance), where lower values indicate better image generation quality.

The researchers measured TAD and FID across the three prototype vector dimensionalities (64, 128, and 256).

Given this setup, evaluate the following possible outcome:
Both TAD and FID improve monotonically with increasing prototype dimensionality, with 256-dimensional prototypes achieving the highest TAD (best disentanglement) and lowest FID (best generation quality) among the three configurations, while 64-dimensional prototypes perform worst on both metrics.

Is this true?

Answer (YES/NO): NO